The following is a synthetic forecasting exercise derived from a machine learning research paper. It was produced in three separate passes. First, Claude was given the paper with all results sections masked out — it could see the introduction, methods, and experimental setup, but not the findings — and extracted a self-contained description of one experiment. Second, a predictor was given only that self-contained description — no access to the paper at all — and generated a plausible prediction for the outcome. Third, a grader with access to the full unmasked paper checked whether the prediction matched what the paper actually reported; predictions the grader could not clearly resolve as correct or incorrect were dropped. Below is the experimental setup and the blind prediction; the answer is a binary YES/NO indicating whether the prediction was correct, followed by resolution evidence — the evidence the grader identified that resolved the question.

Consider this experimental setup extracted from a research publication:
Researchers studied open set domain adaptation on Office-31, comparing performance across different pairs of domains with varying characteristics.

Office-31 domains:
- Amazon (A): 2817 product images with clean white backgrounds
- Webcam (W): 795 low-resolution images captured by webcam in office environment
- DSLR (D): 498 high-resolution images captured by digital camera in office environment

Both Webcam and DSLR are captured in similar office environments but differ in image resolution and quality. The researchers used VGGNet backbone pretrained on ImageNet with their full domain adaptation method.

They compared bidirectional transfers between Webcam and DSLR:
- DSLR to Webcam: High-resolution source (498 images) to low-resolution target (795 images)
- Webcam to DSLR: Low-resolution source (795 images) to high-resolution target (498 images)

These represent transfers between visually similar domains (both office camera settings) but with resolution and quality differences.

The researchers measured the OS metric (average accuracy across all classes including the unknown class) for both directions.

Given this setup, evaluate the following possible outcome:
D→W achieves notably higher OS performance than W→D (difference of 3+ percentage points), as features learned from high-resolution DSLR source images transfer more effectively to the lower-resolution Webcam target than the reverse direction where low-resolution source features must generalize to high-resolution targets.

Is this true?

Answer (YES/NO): NO